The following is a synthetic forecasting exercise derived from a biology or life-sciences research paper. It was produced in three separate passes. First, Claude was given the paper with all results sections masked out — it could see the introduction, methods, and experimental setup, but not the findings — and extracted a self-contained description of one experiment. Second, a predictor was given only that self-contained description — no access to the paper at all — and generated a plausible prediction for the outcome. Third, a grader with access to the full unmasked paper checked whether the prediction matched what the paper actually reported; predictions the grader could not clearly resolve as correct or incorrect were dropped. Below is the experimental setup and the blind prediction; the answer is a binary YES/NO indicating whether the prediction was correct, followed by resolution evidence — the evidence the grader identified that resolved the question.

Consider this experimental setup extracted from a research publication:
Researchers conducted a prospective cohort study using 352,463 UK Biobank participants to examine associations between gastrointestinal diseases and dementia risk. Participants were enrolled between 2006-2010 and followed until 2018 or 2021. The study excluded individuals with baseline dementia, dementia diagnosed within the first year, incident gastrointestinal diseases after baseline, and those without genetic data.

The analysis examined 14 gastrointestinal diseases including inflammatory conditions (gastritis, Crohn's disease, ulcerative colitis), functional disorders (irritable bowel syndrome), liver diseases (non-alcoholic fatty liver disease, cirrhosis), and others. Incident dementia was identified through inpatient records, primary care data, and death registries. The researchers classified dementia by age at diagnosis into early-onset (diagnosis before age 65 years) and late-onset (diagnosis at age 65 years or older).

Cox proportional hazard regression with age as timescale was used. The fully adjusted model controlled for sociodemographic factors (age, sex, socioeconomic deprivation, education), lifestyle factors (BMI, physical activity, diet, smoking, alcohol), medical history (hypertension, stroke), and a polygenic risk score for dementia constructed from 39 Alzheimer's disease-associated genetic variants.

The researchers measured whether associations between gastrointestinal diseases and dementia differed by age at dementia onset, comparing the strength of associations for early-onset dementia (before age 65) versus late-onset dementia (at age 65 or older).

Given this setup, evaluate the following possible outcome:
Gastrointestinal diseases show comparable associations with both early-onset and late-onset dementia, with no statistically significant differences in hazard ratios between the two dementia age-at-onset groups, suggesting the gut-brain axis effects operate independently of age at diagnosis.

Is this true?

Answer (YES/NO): NO